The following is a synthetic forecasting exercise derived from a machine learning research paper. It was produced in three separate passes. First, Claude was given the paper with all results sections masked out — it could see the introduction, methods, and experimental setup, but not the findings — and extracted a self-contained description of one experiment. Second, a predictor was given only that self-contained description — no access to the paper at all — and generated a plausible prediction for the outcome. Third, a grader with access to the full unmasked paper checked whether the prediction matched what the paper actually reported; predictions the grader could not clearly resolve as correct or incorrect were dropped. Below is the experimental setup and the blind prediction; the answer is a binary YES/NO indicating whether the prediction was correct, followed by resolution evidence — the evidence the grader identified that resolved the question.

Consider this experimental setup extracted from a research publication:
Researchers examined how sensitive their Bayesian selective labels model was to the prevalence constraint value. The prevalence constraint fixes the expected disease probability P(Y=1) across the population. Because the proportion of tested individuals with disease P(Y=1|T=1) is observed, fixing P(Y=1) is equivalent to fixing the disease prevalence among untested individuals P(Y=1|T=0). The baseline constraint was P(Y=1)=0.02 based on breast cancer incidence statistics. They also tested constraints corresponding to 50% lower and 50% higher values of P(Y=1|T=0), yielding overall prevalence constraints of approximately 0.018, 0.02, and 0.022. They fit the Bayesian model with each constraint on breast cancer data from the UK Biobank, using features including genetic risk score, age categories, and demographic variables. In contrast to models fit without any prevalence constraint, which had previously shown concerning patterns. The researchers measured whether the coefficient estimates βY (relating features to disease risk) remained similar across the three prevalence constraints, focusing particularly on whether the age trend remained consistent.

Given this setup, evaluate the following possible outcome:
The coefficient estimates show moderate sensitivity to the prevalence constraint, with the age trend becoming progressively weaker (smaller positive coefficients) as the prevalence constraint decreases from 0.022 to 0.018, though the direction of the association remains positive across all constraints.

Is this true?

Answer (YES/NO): NO